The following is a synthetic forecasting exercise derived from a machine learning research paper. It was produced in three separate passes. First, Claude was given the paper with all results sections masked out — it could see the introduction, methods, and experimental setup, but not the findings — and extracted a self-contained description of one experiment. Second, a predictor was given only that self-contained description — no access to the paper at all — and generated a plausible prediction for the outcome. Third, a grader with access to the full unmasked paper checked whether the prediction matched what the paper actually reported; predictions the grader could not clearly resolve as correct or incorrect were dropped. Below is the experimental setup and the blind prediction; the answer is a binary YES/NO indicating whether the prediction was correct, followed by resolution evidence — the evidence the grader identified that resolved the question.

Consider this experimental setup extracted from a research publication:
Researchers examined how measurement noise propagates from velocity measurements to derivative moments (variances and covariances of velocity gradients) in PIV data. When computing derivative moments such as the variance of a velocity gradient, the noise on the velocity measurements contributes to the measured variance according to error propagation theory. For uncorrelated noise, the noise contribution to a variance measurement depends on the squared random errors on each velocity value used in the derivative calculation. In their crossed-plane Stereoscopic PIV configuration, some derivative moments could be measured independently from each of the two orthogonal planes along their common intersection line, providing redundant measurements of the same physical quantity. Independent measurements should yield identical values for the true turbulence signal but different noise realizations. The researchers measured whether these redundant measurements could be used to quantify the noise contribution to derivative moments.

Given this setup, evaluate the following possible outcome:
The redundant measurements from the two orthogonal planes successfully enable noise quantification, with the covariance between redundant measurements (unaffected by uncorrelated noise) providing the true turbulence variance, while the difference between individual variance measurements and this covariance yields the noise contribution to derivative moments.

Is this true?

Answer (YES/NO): YES